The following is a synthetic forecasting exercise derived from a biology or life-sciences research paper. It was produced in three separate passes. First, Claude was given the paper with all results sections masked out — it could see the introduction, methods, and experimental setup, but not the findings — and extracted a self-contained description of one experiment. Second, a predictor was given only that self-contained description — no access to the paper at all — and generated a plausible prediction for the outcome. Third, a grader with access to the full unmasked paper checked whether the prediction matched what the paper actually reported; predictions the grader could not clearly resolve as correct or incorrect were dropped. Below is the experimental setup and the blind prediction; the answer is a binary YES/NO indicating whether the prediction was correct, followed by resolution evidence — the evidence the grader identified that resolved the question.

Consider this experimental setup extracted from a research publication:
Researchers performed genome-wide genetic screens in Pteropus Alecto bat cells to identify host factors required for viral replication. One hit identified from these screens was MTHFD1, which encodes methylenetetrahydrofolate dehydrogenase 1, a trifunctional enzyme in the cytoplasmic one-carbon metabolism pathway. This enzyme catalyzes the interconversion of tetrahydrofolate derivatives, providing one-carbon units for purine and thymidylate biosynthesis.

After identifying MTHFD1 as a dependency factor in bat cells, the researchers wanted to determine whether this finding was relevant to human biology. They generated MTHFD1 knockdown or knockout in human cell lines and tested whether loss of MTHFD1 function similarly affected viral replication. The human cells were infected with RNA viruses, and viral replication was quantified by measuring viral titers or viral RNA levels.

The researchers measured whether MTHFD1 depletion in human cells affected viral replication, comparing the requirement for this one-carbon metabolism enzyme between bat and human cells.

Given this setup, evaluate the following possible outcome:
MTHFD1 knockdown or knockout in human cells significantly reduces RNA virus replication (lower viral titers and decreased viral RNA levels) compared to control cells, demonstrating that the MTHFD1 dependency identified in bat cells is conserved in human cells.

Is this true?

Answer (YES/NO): YES